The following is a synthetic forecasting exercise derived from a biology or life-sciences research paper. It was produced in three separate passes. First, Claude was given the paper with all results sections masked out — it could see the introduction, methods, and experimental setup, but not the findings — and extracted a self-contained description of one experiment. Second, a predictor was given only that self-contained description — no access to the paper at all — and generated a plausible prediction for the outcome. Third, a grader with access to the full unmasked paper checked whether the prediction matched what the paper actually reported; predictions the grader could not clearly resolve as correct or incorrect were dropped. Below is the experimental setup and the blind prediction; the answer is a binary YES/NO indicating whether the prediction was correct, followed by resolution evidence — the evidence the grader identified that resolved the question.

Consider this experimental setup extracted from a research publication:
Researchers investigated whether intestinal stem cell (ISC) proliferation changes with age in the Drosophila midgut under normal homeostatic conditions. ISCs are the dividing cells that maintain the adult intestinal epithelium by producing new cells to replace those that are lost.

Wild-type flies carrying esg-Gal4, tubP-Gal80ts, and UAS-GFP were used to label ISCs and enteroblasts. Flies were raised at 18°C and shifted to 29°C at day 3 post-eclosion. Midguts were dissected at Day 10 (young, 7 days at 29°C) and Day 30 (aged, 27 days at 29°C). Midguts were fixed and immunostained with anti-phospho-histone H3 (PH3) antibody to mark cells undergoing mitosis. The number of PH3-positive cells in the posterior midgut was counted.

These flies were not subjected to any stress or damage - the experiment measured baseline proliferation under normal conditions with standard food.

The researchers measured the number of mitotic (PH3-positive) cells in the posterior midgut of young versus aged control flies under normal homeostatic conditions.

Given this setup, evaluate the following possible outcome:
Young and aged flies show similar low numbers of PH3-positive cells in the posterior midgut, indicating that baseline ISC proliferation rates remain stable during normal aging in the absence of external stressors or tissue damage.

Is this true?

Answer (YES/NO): NO